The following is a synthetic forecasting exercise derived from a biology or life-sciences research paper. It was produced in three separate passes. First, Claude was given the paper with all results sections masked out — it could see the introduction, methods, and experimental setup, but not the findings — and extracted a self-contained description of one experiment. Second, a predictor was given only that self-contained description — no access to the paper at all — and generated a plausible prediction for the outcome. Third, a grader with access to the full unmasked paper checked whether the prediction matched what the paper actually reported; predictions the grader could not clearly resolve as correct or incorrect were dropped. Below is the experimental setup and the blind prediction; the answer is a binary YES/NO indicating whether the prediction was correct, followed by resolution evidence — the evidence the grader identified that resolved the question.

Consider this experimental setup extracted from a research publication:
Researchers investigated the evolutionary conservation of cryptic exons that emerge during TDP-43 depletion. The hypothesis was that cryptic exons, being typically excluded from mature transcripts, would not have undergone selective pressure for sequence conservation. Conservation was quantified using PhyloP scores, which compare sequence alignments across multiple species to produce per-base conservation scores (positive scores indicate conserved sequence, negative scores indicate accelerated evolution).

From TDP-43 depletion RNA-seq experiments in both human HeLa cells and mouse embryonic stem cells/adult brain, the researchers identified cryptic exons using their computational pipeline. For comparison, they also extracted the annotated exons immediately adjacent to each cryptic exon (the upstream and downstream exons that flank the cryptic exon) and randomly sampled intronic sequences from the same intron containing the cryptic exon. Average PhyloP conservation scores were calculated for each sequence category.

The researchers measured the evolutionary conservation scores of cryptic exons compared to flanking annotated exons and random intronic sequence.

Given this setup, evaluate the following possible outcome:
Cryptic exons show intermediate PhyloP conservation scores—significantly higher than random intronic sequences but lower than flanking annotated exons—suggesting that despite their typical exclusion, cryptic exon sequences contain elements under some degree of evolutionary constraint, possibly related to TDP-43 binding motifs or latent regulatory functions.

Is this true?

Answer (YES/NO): NO